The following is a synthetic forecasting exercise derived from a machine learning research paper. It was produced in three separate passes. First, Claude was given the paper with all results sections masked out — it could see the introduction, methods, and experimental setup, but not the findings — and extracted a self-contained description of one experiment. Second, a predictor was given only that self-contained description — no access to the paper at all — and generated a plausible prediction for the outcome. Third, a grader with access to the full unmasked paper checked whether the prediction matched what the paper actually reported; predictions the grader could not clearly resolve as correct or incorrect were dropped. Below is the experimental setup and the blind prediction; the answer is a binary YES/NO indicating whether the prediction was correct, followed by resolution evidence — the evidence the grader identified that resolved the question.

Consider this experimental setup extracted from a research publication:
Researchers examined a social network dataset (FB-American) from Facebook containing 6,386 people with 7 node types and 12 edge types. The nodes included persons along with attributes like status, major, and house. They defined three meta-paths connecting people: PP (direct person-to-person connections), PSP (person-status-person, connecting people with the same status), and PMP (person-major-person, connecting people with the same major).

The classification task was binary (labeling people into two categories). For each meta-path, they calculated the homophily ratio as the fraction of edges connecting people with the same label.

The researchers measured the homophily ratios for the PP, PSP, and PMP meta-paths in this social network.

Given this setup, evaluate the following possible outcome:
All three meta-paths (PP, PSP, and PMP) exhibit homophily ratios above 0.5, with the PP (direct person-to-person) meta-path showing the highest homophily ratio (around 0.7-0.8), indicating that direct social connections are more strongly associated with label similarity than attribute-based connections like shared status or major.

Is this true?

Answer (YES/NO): NO